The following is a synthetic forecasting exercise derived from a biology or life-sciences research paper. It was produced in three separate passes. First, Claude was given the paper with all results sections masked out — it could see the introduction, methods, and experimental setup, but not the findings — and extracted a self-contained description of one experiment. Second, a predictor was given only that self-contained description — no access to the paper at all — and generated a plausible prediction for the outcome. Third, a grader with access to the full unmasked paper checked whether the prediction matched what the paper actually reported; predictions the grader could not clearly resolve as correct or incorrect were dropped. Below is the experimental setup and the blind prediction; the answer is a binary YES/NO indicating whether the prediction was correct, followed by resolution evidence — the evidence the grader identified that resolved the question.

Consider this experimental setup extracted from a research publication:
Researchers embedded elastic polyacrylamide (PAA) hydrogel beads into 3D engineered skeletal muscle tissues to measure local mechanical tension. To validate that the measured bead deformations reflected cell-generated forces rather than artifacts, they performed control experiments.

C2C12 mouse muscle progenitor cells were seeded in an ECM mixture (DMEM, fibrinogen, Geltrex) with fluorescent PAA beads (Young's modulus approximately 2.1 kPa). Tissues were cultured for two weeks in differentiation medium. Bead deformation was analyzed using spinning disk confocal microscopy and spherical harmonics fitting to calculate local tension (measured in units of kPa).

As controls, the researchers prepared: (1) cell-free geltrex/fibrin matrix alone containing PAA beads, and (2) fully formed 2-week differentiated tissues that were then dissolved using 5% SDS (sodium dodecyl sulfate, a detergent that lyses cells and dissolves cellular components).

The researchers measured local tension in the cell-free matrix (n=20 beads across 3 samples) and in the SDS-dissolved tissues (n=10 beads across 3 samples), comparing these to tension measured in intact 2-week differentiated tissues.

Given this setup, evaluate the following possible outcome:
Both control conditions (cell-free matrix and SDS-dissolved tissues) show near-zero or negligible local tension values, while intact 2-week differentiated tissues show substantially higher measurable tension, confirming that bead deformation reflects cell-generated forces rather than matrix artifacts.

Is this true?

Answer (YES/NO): YES